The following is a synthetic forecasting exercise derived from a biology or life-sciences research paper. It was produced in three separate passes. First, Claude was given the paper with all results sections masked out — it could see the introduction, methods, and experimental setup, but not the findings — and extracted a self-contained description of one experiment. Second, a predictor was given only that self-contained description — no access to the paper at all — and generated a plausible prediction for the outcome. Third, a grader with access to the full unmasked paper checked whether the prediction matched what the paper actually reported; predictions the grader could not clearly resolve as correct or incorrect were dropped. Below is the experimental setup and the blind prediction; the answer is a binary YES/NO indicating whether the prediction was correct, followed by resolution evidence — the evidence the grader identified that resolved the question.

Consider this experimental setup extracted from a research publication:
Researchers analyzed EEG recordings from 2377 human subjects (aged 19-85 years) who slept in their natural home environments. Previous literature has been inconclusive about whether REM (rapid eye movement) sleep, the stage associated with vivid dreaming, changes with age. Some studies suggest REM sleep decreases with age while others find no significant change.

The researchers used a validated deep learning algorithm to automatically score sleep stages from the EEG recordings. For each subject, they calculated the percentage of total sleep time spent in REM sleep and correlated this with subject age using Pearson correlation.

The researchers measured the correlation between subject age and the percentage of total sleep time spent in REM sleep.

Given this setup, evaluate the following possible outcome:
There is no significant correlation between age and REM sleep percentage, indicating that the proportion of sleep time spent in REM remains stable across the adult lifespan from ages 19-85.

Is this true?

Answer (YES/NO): NO